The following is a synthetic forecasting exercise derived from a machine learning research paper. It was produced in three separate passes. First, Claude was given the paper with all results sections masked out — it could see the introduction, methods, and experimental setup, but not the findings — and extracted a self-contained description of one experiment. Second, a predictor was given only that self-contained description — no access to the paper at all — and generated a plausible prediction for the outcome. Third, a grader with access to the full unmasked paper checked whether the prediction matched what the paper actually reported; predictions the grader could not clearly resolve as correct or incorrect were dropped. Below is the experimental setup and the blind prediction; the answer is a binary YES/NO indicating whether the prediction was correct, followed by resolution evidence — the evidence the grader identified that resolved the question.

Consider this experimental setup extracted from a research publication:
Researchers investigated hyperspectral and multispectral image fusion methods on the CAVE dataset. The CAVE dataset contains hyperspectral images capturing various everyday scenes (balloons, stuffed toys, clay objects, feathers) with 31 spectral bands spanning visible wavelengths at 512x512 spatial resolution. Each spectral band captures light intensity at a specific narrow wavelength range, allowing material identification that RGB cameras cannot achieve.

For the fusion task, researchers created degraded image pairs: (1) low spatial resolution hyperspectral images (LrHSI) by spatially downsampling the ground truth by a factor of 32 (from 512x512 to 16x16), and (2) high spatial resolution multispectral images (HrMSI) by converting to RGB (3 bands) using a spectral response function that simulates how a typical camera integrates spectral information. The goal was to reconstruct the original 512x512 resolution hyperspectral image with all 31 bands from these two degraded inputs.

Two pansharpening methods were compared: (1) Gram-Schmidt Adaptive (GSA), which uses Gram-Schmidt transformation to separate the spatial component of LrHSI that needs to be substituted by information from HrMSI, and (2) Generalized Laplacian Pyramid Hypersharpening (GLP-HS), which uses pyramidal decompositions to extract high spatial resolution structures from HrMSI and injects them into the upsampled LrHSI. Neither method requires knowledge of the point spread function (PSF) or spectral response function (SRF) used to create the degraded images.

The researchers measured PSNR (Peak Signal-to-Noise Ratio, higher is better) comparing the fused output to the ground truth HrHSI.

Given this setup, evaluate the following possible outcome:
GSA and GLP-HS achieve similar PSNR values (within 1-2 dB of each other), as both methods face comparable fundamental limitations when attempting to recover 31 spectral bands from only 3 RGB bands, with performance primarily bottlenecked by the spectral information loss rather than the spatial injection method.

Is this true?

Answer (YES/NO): YES